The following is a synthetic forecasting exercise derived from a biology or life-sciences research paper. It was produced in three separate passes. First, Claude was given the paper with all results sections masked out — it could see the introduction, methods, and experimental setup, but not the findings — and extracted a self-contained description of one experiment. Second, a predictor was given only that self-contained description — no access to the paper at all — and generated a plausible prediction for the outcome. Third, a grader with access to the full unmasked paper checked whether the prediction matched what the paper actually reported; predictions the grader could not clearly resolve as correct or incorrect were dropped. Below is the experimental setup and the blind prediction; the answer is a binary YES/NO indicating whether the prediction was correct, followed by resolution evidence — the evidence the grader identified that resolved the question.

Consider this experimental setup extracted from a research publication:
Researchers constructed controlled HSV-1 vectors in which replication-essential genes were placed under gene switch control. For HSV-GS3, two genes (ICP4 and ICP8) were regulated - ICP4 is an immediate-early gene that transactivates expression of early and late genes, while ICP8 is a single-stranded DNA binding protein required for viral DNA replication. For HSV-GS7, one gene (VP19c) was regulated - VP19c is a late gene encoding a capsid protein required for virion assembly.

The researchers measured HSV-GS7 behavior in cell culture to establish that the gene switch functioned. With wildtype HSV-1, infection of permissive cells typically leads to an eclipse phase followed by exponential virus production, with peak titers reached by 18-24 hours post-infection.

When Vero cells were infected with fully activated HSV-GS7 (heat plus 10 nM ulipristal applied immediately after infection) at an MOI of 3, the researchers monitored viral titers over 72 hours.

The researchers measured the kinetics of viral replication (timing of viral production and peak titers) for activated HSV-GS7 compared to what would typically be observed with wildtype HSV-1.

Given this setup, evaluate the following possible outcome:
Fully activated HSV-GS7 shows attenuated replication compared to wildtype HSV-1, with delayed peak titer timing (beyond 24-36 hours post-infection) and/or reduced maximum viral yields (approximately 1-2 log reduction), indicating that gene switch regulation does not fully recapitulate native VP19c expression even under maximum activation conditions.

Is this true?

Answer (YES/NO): NO